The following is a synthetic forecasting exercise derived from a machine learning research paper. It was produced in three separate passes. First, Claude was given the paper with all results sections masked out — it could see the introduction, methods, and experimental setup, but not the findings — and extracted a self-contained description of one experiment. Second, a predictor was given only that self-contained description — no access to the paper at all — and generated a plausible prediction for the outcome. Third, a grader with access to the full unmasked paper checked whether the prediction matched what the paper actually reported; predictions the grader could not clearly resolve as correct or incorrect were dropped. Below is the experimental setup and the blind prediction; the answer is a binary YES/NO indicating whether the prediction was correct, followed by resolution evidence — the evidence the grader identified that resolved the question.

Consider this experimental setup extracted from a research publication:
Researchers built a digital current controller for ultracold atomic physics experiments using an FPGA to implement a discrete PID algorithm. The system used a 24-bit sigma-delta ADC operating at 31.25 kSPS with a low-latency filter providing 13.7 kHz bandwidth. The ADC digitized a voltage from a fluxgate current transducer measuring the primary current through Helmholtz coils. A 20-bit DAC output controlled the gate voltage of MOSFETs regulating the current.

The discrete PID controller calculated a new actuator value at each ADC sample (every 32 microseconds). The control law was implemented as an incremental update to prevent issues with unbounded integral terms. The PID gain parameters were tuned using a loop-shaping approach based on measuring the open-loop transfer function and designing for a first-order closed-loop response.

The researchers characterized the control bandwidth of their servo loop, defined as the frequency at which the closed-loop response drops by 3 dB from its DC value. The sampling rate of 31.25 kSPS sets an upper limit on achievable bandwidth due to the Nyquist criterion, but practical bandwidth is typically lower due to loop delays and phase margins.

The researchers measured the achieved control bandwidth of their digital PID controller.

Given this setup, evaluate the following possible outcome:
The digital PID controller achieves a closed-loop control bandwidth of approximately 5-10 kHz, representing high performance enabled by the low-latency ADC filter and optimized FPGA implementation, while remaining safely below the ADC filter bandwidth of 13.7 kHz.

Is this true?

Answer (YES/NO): NO